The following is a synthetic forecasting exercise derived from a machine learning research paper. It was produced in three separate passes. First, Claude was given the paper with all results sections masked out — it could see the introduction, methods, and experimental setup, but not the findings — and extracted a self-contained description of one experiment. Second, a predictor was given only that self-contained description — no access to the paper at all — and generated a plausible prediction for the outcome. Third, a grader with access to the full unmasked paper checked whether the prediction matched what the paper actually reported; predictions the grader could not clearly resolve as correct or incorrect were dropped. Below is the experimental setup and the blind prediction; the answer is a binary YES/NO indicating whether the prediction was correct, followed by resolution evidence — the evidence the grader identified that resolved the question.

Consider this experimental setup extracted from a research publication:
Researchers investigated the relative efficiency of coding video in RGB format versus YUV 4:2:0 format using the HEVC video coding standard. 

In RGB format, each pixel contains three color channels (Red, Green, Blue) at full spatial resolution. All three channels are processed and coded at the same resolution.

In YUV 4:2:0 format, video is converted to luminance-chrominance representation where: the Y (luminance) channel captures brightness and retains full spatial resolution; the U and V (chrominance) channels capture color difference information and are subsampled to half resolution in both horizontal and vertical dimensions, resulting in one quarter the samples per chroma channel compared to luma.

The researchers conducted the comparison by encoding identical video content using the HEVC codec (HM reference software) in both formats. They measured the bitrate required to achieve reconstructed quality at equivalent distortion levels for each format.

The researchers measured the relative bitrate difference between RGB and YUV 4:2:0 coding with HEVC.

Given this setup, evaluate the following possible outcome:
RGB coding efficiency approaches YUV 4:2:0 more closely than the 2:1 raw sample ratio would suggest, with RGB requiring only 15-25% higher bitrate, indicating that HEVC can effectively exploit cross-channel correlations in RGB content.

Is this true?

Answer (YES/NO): NO